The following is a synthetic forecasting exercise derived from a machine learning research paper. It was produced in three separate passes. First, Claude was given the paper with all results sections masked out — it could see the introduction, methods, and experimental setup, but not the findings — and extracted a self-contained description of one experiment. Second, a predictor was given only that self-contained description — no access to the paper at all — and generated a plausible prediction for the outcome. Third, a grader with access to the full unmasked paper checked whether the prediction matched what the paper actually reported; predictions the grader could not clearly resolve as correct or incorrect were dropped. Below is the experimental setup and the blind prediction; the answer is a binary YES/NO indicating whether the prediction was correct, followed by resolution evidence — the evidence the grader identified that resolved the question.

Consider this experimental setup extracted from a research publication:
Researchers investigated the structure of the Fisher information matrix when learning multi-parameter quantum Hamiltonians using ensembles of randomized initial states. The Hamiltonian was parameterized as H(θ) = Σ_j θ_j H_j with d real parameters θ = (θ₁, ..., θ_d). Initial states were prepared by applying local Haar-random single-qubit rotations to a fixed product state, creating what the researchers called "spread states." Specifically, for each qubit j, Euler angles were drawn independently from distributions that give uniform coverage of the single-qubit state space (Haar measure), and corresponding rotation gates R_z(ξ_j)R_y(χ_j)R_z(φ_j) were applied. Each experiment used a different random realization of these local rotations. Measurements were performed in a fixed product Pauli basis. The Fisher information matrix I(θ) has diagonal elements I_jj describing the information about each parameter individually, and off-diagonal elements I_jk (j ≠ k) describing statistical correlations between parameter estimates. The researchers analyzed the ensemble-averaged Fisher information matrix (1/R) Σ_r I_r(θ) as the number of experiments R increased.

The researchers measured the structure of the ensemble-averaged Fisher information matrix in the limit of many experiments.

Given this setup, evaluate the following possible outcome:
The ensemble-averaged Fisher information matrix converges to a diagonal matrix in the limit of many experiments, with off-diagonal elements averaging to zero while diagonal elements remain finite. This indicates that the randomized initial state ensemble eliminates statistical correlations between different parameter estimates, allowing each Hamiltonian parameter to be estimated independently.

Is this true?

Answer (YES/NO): YES